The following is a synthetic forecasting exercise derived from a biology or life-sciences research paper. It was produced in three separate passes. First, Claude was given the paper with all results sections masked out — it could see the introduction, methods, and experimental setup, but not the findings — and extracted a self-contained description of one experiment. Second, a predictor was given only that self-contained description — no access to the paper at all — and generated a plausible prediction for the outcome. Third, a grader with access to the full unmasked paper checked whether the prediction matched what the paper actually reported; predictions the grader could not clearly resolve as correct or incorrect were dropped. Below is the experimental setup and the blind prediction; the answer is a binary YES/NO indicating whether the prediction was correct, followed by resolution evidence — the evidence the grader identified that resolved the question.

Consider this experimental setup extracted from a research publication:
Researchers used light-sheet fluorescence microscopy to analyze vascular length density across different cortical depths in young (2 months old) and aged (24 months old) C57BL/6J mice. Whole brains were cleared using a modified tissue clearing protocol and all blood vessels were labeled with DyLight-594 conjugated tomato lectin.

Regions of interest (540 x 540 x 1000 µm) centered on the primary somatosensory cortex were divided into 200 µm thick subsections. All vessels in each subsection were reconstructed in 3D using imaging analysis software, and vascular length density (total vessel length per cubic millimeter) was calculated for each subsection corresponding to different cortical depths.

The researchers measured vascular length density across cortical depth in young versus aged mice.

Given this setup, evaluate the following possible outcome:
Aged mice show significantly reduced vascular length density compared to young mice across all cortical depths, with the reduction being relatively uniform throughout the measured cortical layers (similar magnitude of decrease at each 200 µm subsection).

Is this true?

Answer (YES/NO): NO